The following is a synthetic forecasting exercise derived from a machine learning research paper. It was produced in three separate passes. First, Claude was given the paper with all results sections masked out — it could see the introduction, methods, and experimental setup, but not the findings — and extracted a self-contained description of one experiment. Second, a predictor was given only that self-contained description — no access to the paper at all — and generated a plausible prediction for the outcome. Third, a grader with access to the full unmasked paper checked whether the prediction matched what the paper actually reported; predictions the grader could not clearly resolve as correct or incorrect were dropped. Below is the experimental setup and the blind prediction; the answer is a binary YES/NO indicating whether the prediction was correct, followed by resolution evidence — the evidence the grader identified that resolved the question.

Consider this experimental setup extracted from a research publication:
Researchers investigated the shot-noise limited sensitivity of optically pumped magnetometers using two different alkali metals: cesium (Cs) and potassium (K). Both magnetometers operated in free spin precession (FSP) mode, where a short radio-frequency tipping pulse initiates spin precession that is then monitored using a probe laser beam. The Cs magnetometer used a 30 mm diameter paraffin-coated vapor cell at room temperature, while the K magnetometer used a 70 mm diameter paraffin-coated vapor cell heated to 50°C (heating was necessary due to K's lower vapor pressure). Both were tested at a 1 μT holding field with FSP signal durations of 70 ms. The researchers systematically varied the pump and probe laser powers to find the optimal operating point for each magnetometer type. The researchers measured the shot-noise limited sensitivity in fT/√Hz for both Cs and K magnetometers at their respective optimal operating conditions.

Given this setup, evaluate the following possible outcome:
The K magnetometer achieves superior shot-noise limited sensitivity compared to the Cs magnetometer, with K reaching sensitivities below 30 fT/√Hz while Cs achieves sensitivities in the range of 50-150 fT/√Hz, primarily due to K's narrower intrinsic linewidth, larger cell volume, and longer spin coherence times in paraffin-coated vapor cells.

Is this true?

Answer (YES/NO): NO